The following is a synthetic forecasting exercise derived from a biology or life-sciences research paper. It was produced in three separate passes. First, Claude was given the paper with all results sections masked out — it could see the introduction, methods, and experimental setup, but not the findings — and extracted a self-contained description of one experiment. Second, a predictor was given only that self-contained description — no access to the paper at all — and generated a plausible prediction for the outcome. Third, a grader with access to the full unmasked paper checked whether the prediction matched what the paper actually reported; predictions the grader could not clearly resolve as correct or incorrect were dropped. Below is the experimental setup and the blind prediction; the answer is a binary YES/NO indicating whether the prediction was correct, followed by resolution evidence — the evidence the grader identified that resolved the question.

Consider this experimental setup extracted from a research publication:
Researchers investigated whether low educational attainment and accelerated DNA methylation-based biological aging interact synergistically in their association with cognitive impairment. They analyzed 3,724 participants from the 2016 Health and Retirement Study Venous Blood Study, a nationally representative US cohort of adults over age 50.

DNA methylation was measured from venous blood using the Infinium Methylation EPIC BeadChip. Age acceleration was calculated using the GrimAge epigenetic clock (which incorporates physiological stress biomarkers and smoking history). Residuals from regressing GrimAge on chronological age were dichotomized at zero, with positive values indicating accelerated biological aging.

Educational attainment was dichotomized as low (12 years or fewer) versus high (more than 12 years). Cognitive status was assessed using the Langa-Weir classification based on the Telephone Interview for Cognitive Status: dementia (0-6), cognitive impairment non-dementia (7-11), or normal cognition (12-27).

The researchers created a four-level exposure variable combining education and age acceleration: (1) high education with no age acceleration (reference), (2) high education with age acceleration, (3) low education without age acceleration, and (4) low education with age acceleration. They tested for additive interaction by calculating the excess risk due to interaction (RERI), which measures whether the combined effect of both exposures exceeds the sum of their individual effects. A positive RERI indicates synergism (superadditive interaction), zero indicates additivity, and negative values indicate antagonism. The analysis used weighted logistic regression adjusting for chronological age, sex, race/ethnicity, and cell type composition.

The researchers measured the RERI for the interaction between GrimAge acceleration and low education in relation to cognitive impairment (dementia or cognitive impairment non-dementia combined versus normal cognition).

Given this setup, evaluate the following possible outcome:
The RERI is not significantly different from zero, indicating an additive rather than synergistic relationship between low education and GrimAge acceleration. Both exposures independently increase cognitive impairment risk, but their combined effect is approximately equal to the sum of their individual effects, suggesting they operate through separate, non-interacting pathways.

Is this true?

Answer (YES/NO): NO